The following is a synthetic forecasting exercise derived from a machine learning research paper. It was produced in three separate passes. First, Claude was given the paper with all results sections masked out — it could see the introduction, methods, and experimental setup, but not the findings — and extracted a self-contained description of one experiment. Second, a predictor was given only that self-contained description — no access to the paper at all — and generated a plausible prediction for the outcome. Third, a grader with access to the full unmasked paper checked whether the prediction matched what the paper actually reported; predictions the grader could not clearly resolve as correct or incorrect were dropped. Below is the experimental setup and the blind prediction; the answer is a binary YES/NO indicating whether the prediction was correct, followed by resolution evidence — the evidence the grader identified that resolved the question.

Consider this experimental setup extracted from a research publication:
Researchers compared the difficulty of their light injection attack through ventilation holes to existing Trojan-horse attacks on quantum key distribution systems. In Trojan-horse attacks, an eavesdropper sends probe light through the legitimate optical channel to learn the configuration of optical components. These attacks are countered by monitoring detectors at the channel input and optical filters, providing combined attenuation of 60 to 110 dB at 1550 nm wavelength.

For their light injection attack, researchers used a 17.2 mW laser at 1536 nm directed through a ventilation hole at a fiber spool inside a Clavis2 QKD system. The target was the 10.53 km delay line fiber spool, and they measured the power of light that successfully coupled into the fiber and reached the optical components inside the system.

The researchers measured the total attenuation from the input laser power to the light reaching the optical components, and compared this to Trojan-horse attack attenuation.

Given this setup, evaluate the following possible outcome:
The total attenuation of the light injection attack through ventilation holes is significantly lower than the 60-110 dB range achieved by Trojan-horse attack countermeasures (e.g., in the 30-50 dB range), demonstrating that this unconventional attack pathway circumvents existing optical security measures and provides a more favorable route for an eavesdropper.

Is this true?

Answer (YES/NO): NO